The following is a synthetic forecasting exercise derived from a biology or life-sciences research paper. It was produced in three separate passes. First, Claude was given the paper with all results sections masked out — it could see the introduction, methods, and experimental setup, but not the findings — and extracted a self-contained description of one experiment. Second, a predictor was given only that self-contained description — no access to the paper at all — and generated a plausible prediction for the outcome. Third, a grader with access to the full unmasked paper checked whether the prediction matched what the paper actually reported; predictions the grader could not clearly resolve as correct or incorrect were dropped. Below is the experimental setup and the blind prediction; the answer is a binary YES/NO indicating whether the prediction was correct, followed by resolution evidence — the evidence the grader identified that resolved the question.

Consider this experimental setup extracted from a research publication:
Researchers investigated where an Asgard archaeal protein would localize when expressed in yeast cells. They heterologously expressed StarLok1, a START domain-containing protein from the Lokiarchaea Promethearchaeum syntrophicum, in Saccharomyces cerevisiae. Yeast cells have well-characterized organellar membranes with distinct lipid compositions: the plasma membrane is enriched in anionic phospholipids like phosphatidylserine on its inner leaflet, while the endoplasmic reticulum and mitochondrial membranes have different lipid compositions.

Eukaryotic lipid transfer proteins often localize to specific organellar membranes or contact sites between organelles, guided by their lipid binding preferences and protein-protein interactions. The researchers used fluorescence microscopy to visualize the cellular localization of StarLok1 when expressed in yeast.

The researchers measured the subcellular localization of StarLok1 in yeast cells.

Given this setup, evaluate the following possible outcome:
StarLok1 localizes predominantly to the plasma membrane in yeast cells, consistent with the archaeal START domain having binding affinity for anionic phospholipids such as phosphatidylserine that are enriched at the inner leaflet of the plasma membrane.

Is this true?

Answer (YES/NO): YES